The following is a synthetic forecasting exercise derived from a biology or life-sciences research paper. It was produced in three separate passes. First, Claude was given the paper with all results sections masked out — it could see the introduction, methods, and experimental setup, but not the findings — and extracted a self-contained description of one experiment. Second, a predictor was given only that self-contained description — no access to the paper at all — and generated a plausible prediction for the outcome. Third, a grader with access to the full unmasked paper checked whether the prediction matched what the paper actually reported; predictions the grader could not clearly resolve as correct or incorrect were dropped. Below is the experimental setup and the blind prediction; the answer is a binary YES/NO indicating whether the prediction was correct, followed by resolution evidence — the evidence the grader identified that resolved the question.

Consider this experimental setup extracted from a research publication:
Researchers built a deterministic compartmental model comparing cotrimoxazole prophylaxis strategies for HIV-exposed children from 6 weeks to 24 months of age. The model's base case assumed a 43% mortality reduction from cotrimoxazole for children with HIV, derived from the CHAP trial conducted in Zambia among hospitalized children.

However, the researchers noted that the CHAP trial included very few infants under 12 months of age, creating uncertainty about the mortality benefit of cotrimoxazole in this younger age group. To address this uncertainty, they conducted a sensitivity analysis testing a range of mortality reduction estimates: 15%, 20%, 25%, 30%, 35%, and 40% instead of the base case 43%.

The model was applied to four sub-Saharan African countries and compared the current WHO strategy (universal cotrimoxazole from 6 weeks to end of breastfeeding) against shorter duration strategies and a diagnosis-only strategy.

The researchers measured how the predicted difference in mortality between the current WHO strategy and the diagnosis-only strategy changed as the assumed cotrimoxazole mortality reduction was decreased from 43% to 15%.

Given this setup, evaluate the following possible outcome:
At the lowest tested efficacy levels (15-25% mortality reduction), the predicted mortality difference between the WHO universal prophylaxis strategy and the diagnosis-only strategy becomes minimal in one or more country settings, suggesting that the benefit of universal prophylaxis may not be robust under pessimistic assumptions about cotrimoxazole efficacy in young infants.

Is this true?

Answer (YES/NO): NO